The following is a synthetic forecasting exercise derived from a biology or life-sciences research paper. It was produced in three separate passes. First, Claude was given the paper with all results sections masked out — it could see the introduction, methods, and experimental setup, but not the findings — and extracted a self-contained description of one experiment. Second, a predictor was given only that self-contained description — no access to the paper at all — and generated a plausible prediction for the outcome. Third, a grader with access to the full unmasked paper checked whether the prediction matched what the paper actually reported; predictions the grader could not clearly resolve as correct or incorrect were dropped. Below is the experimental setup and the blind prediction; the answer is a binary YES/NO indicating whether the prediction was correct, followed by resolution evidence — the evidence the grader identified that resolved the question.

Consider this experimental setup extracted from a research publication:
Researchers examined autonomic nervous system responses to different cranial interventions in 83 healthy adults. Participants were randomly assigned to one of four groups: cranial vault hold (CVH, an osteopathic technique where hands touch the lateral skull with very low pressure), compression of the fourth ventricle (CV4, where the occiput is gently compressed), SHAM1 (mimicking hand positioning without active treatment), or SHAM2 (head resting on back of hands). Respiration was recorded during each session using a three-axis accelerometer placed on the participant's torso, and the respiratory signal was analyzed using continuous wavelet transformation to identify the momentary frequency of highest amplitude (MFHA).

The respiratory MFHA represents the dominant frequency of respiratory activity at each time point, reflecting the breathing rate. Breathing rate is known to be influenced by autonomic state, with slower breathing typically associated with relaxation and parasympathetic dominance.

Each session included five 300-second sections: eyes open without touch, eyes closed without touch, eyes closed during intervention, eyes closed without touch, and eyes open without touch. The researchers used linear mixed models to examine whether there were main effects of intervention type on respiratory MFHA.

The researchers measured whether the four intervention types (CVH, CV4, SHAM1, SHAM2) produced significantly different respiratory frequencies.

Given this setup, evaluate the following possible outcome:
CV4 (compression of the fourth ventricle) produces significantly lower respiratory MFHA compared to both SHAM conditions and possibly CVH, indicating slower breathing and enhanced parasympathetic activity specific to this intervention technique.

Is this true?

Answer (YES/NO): NO